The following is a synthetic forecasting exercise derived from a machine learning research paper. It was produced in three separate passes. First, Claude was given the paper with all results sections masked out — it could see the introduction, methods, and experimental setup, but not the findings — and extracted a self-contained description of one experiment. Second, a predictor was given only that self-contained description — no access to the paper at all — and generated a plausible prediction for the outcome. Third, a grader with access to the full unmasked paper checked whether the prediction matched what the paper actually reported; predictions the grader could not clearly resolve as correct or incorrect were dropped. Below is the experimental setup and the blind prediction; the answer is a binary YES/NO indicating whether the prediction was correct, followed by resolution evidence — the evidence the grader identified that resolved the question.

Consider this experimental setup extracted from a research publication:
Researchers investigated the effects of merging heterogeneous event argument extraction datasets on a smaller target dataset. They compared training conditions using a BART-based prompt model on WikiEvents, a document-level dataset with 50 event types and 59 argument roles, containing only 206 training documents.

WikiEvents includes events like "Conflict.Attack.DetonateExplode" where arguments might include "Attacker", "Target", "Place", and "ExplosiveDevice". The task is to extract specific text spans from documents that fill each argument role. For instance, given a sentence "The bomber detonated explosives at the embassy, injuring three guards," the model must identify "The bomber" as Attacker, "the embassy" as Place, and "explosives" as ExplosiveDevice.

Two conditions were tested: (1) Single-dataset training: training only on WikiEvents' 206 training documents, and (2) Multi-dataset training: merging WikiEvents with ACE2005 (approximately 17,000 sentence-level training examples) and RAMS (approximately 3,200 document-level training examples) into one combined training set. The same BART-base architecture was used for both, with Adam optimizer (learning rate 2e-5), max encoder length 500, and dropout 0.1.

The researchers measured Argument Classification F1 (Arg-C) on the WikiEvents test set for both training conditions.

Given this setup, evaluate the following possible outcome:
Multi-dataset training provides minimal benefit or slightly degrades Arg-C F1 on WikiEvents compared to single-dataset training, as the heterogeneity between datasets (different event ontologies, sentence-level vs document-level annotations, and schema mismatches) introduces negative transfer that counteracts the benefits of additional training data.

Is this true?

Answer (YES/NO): YES